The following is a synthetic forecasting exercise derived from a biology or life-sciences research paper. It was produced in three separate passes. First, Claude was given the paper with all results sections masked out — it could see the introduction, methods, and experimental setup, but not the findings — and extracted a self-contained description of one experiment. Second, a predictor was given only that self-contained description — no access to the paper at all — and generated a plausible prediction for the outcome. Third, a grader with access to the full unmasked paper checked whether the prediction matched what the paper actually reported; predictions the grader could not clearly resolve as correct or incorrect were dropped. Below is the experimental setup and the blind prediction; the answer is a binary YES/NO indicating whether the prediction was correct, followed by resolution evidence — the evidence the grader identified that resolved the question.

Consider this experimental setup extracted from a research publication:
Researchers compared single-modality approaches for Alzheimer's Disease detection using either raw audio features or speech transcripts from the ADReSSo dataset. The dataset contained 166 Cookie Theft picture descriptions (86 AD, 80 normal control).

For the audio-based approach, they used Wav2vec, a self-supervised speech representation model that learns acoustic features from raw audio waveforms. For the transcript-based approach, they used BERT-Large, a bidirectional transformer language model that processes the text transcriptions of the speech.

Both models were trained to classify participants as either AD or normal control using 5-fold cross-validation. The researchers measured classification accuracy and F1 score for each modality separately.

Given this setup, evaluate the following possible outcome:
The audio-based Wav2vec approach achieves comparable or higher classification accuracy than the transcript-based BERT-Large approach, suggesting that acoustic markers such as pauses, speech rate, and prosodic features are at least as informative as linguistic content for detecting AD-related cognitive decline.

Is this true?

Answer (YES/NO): YES